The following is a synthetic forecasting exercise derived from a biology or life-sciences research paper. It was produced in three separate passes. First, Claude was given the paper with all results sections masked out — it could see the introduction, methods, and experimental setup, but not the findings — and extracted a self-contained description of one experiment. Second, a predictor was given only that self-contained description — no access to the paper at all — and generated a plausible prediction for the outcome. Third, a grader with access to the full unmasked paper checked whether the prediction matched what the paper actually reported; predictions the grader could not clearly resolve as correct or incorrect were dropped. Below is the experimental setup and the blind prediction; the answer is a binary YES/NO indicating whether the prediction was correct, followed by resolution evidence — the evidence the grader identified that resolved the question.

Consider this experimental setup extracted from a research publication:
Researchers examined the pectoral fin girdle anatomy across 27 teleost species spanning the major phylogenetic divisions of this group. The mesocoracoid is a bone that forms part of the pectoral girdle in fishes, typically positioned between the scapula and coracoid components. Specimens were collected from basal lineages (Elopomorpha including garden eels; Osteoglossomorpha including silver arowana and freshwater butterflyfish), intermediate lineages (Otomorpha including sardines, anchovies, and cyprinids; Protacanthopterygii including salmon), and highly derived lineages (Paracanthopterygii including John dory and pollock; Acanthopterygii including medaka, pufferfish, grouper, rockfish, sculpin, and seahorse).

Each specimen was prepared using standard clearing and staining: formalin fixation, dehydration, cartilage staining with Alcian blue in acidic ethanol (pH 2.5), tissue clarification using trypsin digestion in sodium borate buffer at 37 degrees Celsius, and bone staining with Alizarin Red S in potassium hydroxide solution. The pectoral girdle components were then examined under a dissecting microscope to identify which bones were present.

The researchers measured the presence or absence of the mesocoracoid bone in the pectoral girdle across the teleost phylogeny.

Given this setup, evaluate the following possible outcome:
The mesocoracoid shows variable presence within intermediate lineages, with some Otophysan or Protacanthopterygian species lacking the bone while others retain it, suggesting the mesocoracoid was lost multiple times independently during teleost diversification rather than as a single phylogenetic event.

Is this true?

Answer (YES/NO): YES